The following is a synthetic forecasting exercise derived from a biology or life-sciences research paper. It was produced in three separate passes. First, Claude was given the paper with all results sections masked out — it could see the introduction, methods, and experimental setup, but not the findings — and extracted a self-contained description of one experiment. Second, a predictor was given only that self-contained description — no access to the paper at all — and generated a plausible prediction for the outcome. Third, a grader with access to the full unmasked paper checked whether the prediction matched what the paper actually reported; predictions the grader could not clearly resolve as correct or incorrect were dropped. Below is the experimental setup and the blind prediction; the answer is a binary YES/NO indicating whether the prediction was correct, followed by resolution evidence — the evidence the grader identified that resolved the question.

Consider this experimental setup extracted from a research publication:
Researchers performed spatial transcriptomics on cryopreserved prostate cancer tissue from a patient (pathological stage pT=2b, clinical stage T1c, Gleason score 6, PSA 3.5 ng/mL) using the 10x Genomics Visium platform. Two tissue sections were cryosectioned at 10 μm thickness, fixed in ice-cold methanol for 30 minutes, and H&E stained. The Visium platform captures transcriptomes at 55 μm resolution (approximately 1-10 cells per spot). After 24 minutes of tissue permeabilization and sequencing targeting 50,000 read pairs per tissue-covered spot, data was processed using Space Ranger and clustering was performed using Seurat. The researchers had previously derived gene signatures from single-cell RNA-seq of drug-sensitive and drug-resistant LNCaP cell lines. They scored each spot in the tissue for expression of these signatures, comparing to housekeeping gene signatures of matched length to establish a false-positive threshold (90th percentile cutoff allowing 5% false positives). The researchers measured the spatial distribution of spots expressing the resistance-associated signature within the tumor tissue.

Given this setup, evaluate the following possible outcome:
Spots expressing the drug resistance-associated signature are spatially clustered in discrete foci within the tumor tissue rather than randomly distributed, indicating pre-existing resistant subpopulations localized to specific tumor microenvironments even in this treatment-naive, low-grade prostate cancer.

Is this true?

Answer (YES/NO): NO